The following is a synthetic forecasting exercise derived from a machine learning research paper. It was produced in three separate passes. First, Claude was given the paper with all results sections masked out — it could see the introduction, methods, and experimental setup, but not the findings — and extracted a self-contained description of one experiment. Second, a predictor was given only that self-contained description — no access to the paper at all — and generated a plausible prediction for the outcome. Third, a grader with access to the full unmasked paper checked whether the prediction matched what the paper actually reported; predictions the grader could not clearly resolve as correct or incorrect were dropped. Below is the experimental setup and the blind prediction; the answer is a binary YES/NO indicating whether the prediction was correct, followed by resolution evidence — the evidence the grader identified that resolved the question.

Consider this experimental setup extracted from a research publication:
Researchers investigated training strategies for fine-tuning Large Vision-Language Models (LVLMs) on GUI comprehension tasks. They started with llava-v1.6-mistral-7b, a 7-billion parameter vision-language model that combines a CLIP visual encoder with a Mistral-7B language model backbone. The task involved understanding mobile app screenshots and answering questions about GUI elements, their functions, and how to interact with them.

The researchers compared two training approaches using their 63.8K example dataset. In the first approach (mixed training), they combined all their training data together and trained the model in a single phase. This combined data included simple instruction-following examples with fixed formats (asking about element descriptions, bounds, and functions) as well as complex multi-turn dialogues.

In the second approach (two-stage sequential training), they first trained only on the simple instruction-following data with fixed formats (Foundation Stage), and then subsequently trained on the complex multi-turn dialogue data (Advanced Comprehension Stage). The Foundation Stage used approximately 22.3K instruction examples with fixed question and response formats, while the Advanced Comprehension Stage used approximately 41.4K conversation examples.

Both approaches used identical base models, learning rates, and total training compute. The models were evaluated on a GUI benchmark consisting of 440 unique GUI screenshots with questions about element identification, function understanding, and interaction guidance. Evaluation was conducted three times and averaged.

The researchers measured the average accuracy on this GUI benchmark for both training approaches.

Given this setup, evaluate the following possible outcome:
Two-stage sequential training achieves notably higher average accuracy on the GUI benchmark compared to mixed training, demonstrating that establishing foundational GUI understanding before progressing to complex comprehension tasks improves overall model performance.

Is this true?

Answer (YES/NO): YES